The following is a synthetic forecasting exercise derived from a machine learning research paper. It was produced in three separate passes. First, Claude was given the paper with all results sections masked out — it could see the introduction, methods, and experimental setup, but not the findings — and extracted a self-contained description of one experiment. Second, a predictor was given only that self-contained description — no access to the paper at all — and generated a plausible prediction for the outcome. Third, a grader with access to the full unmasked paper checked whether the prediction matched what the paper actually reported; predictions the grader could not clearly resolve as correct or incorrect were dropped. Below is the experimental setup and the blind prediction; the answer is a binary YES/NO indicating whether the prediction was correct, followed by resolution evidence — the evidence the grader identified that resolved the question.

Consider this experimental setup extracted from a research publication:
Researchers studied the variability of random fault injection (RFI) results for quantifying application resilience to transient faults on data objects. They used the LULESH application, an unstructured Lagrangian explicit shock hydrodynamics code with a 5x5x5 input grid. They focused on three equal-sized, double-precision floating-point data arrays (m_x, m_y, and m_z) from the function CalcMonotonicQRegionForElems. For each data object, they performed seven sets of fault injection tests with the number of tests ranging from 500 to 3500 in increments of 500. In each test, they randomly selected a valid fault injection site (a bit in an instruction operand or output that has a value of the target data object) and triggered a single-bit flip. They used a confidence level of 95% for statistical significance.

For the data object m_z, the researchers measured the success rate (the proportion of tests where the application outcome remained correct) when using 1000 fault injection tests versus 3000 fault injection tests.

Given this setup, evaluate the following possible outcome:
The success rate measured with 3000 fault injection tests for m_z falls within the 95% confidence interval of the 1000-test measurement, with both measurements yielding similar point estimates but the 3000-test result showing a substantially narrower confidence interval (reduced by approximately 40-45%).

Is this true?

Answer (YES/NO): NO